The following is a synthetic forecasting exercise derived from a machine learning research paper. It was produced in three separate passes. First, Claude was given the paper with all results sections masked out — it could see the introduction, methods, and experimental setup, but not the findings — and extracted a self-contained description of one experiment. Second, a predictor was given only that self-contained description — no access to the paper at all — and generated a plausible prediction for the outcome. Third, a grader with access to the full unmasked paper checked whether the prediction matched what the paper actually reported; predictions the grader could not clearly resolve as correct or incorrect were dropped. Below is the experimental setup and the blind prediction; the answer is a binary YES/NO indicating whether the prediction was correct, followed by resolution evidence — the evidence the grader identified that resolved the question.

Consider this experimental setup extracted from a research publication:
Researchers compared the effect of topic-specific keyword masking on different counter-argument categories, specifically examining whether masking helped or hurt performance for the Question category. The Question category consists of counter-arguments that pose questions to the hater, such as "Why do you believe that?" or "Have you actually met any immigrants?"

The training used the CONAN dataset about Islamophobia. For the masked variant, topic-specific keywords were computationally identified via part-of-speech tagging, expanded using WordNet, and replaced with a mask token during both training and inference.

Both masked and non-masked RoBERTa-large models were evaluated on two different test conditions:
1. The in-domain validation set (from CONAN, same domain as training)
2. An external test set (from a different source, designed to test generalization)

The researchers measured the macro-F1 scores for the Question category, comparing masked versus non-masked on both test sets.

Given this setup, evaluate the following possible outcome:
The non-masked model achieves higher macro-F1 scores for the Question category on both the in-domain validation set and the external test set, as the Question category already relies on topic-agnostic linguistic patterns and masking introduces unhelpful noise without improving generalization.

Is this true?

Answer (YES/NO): NO